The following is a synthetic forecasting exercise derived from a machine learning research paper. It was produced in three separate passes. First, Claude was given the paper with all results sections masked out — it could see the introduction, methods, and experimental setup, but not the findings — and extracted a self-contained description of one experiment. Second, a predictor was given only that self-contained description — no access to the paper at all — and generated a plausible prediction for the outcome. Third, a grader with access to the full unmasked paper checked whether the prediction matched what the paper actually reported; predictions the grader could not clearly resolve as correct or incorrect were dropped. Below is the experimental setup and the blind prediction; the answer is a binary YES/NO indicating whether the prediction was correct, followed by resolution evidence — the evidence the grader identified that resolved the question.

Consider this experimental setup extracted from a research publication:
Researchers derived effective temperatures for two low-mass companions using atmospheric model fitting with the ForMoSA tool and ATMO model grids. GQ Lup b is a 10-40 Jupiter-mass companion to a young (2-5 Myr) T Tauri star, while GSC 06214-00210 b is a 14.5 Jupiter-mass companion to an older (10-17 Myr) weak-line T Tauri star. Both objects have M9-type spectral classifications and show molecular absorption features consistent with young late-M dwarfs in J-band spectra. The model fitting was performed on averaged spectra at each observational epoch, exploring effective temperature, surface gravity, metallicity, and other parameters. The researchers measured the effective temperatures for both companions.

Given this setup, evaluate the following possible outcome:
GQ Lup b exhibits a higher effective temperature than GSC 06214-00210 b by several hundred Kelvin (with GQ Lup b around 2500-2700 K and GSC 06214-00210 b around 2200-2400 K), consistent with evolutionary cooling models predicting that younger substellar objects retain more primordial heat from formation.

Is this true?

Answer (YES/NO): YES